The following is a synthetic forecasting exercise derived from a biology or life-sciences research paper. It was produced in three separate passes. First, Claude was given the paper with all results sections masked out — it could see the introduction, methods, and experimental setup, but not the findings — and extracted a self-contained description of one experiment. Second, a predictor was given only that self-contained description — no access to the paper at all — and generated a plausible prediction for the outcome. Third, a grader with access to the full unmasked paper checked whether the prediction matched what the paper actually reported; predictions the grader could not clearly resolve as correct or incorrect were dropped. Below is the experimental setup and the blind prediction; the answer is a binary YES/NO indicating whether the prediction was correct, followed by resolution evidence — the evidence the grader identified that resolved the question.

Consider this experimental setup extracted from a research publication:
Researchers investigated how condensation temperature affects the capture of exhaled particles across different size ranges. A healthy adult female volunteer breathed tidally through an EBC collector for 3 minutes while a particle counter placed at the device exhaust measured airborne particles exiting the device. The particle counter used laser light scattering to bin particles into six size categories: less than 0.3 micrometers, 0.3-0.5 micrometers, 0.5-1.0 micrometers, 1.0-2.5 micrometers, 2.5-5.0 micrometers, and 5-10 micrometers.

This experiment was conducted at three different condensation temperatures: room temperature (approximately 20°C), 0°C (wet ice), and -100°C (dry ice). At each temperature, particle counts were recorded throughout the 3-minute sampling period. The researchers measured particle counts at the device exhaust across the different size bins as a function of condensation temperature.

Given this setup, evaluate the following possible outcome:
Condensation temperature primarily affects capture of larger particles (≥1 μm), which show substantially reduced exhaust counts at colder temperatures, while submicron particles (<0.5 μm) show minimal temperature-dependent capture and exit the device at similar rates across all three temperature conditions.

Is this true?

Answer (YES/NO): NO